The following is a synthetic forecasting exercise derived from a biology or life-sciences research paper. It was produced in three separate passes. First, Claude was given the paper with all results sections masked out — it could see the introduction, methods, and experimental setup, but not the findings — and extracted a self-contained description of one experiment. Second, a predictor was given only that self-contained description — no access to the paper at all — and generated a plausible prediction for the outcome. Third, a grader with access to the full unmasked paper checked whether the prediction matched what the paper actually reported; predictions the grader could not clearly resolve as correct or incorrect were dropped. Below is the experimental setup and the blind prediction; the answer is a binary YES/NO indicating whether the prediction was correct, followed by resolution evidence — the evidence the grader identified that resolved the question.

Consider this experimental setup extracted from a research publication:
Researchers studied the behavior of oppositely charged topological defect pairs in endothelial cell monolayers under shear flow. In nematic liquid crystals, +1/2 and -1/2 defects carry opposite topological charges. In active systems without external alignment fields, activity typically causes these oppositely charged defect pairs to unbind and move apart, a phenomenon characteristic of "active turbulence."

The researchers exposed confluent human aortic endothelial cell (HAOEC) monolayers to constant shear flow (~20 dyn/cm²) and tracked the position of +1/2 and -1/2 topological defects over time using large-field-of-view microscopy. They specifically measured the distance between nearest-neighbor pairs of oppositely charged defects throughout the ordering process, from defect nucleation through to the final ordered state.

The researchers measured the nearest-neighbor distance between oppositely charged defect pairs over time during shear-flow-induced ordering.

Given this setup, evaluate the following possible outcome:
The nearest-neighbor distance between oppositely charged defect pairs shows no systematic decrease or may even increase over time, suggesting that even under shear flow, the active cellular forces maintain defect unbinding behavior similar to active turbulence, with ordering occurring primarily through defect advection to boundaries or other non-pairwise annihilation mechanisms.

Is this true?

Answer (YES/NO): NO